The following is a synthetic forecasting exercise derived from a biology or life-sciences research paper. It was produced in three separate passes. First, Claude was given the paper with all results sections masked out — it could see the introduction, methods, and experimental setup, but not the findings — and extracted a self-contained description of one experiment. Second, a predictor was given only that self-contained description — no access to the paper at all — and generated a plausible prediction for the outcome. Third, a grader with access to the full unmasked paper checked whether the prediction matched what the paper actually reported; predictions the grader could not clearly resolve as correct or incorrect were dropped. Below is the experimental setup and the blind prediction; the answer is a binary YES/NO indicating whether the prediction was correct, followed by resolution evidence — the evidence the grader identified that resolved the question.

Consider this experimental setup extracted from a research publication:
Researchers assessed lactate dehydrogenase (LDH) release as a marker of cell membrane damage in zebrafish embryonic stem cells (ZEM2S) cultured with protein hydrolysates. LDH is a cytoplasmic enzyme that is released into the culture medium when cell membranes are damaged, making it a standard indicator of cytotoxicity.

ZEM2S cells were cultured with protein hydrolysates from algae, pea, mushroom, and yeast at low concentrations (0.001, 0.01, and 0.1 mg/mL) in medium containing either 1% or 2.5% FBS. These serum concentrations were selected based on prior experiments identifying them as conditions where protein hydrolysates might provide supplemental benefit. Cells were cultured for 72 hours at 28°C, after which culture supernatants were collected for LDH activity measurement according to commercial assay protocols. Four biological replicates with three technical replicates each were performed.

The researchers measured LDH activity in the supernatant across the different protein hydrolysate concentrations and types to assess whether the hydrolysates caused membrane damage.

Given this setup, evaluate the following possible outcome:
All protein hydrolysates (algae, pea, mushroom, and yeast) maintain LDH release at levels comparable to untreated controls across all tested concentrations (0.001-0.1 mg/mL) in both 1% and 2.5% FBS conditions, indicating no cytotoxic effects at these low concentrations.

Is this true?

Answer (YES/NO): NO